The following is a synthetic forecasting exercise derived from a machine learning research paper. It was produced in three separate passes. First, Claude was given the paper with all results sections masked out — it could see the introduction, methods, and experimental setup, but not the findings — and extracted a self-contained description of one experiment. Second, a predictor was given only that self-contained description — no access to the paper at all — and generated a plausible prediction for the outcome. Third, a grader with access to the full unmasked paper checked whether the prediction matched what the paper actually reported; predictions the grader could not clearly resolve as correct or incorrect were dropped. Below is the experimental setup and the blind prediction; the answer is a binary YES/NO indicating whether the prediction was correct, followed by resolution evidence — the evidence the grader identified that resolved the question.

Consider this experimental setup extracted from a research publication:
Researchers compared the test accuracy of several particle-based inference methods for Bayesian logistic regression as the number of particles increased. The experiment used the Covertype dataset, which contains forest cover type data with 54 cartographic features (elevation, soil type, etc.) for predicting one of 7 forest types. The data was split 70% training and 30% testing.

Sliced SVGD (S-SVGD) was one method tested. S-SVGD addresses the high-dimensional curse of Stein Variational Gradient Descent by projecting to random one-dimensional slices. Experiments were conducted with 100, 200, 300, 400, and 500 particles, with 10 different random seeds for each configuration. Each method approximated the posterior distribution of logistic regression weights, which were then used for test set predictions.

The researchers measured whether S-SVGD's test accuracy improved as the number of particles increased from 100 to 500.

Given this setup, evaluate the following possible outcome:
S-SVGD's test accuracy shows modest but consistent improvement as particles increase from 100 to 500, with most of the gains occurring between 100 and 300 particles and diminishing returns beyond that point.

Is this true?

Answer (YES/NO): NO